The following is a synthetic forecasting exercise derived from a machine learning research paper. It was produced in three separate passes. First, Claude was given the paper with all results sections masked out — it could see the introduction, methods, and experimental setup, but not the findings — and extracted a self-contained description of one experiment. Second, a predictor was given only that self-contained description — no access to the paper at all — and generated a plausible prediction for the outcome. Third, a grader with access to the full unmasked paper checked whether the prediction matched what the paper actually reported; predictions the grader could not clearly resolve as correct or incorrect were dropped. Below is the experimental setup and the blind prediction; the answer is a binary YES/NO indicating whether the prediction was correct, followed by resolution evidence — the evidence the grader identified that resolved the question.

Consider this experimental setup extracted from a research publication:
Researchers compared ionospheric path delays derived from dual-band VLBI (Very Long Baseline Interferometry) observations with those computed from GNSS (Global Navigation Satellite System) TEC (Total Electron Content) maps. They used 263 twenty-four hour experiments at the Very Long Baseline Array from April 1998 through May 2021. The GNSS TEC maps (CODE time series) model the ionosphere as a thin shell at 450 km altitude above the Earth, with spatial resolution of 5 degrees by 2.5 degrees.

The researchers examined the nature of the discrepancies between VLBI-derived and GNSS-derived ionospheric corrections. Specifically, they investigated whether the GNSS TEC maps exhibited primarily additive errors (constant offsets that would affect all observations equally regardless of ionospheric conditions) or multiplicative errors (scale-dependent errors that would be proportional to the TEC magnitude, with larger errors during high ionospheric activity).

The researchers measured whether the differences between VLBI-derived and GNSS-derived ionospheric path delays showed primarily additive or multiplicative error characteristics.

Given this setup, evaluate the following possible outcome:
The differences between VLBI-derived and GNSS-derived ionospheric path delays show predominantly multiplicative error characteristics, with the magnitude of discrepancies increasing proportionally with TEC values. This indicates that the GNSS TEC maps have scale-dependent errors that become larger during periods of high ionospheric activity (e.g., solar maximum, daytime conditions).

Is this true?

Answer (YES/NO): YES